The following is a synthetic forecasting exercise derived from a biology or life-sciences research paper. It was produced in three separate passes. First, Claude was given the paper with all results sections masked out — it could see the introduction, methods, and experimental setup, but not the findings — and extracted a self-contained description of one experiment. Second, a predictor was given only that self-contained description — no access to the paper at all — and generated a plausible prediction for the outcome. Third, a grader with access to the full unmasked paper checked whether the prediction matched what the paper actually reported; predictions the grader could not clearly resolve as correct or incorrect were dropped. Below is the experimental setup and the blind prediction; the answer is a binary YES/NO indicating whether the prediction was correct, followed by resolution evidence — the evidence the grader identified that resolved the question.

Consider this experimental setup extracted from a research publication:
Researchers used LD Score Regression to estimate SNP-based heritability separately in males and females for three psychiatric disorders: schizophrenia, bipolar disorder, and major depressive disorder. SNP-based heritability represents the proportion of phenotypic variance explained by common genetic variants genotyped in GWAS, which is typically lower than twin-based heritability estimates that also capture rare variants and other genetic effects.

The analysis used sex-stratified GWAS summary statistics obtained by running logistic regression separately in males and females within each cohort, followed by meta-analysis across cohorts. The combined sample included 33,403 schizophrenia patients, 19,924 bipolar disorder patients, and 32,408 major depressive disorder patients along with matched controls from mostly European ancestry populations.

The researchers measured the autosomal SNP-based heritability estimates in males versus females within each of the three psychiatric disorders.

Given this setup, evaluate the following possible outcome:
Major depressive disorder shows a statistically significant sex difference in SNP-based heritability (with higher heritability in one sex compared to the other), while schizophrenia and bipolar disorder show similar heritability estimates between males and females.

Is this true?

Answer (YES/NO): NO